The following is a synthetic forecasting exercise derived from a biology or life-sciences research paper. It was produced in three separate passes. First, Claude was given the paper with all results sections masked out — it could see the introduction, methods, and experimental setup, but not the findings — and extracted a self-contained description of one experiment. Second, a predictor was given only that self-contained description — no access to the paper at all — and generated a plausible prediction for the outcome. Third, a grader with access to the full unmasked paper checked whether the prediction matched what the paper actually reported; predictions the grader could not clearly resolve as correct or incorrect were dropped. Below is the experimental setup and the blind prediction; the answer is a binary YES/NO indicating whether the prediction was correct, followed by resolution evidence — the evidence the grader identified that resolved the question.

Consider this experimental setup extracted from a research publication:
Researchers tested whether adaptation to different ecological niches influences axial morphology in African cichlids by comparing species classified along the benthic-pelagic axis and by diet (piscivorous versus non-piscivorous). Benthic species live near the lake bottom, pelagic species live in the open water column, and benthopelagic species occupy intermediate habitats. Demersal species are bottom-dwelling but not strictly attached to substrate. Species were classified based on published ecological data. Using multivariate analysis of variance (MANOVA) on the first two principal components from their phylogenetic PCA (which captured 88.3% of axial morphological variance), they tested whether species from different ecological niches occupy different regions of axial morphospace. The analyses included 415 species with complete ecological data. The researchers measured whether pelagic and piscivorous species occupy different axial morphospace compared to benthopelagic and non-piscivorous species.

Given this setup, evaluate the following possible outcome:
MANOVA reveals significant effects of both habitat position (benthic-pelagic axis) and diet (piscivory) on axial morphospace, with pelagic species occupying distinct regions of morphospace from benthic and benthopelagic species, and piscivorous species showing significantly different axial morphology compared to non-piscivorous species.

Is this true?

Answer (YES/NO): NO